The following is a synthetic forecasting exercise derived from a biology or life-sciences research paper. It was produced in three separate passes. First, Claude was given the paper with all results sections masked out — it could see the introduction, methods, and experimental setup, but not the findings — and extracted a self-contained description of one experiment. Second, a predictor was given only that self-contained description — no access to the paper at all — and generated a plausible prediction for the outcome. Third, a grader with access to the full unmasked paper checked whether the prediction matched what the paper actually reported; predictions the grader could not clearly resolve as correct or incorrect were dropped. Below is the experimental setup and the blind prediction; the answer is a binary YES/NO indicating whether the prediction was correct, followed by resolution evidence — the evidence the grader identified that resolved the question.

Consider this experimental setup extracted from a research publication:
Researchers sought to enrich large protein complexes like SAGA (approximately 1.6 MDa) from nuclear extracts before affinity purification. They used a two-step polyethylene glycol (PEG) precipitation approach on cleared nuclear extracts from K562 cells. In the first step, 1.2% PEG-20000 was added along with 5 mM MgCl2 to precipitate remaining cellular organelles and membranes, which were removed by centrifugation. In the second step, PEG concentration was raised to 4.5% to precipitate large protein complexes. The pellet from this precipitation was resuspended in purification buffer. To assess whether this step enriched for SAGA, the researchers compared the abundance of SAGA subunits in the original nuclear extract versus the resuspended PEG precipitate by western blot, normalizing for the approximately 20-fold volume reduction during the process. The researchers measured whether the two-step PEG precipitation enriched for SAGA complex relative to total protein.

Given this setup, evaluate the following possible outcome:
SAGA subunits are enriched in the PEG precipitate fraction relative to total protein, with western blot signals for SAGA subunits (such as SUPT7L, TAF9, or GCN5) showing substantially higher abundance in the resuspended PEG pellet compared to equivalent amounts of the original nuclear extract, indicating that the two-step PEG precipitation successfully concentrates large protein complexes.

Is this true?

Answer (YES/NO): YES